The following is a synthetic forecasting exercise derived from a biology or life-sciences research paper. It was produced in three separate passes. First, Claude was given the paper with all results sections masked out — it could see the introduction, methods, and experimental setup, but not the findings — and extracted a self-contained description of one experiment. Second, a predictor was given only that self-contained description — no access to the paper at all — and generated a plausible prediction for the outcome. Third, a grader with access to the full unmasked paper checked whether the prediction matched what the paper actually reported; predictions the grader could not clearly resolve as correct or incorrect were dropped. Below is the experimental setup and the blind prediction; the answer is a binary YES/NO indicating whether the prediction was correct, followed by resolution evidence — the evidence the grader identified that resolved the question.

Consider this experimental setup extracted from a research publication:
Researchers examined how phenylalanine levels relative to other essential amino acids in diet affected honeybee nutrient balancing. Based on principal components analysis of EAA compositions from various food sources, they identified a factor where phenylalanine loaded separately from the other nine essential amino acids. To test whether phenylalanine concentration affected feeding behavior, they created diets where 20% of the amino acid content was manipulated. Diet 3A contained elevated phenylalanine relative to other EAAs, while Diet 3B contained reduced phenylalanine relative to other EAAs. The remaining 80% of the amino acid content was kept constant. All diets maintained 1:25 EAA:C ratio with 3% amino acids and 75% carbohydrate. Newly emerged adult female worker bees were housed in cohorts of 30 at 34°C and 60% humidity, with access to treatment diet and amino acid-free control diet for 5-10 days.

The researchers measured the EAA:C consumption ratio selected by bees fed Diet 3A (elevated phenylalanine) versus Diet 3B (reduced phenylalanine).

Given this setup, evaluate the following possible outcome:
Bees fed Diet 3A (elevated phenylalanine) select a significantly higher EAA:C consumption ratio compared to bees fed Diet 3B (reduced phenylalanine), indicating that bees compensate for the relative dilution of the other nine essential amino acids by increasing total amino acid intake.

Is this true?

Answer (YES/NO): YES